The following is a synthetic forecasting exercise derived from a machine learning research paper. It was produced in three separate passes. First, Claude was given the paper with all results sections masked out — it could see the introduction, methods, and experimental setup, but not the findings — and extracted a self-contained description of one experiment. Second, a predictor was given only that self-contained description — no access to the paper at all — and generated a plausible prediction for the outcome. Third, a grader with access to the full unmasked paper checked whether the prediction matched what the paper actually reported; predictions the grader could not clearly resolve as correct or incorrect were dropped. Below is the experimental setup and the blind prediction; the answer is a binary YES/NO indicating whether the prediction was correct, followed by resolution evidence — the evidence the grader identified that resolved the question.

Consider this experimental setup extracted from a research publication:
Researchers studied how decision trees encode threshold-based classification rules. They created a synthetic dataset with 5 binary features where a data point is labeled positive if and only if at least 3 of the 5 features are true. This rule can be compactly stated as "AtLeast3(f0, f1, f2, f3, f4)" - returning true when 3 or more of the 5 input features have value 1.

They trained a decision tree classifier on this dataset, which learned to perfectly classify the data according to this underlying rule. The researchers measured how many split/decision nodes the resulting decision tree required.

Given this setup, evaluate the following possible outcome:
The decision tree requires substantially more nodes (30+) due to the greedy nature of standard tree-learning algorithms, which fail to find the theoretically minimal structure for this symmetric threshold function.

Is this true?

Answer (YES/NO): NO